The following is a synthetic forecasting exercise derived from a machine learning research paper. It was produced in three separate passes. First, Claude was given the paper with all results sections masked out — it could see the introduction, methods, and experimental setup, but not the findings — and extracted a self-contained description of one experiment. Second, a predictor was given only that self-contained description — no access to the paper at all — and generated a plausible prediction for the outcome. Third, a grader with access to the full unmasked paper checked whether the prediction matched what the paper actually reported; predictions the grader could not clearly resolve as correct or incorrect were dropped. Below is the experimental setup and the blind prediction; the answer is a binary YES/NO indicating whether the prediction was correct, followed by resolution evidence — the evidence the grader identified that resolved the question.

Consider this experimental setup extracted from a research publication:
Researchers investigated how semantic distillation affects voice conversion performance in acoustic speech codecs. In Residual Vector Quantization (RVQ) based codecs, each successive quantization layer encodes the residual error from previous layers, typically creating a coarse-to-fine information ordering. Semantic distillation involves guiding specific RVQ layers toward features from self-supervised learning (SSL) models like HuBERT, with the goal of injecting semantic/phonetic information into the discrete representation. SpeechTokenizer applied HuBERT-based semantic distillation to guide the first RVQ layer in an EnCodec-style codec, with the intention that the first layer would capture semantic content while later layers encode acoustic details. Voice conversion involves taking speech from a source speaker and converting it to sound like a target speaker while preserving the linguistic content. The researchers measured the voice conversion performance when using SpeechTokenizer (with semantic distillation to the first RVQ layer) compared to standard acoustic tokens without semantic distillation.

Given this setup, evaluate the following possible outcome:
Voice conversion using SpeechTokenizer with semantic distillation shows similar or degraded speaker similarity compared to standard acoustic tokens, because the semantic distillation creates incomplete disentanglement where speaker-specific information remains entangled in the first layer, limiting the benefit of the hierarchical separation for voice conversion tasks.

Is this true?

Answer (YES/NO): YES